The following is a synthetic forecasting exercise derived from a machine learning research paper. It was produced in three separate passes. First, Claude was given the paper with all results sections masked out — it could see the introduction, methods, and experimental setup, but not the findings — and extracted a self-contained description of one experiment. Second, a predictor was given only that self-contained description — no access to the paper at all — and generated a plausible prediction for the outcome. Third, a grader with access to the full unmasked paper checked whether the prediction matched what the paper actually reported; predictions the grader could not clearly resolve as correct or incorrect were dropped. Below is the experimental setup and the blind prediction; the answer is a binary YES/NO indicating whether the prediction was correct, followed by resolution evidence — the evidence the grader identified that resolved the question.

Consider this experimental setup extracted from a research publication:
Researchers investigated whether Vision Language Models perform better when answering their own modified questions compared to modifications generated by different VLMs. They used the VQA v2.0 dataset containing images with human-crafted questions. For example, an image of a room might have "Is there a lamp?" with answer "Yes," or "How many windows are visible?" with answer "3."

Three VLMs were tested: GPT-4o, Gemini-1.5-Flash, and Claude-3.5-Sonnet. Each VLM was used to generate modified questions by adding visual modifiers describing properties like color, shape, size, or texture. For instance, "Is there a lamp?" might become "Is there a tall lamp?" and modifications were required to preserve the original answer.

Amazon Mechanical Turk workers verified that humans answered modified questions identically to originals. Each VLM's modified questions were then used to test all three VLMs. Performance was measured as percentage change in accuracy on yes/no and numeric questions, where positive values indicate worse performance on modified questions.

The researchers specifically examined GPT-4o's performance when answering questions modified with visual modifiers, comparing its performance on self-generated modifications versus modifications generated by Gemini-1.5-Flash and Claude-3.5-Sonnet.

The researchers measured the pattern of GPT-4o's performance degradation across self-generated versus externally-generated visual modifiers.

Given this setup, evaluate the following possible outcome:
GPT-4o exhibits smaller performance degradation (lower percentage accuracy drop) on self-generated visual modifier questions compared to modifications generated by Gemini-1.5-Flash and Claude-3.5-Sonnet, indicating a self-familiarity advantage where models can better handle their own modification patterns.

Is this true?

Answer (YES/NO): NO